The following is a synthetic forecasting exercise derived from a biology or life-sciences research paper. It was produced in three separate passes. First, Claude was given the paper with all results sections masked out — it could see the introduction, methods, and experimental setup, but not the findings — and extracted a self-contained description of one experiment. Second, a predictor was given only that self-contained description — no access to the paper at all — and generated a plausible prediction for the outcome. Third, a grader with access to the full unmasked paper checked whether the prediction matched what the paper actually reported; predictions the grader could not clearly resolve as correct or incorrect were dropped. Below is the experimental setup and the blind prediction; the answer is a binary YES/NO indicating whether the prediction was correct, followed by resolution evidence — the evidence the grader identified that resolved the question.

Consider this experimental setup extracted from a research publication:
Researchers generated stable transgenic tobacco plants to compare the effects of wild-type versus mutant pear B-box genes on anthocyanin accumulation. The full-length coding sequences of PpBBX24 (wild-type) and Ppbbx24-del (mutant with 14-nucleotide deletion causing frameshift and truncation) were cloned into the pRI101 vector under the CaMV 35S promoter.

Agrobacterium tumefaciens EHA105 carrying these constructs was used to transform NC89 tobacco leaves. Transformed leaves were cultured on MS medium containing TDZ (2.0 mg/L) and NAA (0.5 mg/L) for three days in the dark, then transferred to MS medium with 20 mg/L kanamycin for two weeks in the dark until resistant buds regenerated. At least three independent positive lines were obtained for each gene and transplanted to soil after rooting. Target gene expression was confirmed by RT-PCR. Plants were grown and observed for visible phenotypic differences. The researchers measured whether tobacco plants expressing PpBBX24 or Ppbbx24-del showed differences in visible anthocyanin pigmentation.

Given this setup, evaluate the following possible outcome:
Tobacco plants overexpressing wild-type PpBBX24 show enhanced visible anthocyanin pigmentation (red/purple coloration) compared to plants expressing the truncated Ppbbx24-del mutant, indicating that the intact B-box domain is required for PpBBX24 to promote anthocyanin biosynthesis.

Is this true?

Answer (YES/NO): NO